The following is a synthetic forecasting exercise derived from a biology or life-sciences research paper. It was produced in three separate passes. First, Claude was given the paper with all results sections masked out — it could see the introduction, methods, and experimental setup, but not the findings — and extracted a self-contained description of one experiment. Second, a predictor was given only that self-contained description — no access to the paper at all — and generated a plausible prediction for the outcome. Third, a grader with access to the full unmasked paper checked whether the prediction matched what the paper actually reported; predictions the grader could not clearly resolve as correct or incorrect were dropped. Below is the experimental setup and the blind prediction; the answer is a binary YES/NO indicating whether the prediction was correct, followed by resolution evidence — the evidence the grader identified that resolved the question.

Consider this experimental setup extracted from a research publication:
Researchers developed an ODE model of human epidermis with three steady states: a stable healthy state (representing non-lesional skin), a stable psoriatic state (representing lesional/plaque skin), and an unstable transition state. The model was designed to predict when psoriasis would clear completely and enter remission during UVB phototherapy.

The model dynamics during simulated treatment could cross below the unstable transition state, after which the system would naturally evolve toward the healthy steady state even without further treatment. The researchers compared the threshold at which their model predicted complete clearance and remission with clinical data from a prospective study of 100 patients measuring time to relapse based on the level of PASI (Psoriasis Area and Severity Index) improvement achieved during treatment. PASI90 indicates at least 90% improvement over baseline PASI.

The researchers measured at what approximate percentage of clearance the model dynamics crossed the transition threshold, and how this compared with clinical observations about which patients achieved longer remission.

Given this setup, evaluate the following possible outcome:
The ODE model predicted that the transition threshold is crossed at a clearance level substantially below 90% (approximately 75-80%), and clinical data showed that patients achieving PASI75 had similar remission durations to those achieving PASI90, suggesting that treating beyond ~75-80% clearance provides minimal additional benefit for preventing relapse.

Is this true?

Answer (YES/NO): NO